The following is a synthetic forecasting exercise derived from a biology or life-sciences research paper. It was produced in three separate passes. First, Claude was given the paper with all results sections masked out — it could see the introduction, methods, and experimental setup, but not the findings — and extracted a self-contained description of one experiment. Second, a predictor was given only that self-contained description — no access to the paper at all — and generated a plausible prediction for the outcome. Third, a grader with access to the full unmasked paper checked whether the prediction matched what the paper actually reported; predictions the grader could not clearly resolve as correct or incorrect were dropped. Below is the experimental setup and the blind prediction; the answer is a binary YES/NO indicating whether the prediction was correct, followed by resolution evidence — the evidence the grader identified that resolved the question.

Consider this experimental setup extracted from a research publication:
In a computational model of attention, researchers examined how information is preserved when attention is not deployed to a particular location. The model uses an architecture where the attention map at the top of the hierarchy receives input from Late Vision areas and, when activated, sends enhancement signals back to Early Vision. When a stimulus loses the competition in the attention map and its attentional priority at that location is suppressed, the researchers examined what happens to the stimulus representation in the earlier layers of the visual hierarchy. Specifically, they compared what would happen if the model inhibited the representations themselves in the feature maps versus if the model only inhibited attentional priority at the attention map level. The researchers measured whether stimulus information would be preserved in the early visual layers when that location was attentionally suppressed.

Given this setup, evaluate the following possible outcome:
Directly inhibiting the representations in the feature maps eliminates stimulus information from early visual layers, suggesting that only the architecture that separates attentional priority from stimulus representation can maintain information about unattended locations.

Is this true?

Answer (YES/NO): YES